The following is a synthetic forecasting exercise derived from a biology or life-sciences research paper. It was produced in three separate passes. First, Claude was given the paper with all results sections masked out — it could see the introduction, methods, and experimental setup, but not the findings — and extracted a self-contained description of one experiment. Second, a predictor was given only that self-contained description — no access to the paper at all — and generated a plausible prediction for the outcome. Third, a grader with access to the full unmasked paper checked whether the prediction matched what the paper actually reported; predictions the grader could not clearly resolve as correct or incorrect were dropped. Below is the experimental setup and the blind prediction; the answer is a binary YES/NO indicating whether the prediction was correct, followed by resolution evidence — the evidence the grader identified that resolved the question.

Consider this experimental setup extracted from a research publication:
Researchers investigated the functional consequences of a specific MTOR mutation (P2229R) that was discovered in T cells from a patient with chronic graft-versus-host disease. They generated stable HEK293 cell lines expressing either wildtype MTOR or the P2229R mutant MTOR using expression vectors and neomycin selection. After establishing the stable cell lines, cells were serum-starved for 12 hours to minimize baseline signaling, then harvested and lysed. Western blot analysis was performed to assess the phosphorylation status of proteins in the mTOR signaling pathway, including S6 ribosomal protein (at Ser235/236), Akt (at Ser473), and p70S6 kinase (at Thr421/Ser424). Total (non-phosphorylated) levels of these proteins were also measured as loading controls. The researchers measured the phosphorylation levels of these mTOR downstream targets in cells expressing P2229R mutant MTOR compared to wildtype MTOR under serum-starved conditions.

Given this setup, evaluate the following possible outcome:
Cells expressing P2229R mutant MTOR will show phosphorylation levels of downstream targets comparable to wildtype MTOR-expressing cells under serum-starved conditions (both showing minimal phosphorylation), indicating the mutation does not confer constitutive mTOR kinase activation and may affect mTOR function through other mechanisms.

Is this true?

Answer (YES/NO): NO